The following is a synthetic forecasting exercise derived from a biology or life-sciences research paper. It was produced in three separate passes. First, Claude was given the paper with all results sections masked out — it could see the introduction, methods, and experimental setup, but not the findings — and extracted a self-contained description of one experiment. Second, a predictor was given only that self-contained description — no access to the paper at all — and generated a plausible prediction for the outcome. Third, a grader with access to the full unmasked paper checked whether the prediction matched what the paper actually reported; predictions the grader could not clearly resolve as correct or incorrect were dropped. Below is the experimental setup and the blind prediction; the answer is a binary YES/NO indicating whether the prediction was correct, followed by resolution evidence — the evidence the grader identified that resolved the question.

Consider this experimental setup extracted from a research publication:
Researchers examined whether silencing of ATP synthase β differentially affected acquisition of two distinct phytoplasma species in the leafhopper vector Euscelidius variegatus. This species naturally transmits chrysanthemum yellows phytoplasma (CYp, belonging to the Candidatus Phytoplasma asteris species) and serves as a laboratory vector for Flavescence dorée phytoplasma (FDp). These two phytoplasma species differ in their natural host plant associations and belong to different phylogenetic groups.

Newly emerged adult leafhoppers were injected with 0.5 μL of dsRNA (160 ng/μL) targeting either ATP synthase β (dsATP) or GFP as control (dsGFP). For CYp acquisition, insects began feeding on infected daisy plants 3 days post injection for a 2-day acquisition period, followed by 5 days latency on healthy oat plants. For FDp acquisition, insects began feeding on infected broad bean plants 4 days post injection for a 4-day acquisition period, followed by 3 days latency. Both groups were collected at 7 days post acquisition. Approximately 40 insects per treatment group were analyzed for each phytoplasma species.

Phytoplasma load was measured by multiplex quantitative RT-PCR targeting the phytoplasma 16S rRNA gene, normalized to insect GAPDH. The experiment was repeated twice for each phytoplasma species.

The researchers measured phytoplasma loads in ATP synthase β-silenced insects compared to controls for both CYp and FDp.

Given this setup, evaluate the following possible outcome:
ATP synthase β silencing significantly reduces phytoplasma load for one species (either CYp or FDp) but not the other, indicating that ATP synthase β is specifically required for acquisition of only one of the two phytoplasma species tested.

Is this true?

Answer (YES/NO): NO